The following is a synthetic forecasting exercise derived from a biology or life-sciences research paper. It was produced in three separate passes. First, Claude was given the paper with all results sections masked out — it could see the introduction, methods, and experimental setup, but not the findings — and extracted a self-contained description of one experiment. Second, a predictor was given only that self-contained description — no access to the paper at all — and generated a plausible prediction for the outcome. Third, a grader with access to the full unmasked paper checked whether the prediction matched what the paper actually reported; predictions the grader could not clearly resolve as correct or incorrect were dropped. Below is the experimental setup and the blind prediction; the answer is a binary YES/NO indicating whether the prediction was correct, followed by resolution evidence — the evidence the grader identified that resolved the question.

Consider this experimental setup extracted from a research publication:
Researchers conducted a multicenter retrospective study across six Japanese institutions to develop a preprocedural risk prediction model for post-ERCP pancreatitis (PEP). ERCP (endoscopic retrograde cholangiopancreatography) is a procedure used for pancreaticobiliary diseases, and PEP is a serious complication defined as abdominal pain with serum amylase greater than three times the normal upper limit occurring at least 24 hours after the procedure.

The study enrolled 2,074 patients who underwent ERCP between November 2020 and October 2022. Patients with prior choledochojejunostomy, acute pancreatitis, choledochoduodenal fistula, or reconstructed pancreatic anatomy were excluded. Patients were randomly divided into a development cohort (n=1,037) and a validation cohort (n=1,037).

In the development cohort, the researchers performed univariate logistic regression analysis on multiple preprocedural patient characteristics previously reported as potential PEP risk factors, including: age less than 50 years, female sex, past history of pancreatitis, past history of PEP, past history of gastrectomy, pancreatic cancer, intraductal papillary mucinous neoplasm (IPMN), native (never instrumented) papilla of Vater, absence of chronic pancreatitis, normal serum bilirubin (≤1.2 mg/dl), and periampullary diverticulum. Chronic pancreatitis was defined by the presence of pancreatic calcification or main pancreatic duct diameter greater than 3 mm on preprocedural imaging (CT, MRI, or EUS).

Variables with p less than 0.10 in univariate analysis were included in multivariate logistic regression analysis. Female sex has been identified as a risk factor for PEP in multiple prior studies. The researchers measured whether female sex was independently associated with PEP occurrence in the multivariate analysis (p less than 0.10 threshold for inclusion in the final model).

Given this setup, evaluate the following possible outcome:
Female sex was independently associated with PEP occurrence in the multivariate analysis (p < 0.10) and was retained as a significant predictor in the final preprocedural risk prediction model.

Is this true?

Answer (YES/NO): YES